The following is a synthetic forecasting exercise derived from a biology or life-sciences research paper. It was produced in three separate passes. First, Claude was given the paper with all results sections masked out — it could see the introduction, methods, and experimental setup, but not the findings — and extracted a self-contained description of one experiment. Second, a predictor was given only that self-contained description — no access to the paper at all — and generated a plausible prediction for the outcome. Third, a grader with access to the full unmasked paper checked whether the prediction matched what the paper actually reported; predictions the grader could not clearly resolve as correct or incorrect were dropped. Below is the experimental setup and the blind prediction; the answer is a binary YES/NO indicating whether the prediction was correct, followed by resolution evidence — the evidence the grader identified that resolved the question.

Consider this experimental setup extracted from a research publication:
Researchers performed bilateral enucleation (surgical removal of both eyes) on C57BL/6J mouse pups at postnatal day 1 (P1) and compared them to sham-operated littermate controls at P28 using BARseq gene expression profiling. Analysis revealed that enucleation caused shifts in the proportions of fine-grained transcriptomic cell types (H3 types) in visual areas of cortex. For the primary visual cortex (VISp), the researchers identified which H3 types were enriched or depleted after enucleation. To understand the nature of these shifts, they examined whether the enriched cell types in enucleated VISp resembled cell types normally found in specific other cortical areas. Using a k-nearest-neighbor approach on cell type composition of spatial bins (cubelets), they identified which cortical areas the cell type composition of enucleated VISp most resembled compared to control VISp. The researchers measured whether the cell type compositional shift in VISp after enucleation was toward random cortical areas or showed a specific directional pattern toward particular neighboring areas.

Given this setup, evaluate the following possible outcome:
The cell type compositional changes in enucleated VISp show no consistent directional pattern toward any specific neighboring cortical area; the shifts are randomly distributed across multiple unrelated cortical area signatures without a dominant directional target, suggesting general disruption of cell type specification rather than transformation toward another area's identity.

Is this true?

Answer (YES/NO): NO